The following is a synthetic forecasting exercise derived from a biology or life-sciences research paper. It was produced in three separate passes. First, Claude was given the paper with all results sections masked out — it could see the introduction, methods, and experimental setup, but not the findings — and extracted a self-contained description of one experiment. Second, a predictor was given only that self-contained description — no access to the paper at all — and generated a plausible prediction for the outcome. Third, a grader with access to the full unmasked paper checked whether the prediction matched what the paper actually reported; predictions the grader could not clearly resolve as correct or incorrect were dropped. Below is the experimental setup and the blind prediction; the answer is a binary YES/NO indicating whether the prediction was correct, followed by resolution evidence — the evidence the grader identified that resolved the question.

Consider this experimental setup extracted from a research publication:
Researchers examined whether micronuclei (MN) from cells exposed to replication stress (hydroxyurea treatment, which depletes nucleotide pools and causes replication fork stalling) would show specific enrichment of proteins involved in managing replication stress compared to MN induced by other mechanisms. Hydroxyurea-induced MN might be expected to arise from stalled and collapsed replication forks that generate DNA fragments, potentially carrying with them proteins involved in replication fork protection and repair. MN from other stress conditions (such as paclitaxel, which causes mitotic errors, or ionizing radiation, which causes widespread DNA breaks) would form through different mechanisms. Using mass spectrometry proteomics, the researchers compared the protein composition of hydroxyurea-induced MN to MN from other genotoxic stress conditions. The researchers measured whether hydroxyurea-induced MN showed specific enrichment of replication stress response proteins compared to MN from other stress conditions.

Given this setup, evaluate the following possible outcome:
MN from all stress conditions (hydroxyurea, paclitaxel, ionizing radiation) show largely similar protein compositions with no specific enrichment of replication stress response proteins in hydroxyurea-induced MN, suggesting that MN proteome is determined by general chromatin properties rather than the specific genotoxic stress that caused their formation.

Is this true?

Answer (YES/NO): YES